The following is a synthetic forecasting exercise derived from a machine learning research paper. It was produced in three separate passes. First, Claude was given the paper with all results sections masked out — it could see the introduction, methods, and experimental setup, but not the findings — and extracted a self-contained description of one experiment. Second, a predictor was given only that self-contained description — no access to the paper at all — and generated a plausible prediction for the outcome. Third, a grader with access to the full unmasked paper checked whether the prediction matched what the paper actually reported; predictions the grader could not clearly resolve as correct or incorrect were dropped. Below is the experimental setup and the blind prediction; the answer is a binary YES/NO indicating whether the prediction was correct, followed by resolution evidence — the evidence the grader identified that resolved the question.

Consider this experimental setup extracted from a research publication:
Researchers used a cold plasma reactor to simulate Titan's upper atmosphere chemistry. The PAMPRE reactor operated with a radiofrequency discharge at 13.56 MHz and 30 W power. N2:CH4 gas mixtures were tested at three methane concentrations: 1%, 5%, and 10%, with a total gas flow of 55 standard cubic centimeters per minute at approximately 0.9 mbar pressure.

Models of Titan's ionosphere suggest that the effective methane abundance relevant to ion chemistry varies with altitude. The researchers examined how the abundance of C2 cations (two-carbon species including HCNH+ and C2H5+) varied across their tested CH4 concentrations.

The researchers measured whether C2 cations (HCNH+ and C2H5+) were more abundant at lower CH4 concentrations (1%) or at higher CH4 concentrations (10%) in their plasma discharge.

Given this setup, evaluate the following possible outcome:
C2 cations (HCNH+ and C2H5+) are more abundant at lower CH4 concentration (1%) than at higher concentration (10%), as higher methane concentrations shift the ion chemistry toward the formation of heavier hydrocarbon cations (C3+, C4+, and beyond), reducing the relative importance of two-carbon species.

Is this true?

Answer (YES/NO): YES